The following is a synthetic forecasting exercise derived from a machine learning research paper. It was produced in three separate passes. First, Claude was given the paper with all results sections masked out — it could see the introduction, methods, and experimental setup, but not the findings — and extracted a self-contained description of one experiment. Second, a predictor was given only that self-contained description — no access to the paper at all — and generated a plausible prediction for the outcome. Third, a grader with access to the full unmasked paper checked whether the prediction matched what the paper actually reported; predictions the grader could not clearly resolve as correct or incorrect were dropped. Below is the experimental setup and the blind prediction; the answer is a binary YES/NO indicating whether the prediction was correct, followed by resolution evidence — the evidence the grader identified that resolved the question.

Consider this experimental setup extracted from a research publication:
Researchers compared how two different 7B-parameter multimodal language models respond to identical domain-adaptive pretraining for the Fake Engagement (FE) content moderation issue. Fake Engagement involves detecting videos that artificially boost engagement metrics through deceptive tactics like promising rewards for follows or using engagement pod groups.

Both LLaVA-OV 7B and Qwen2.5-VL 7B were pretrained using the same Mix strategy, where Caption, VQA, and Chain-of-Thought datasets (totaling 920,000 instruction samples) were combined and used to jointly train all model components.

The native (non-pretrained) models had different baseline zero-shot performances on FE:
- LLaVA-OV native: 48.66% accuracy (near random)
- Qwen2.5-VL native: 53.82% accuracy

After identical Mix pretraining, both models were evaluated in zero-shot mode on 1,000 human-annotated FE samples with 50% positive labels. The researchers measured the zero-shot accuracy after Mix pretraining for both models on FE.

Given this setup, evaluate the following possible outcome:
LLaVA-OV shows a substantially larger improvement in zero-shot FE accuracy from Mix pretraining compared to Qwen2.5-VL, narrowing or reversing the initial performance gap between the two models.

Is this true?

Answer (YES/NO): YES